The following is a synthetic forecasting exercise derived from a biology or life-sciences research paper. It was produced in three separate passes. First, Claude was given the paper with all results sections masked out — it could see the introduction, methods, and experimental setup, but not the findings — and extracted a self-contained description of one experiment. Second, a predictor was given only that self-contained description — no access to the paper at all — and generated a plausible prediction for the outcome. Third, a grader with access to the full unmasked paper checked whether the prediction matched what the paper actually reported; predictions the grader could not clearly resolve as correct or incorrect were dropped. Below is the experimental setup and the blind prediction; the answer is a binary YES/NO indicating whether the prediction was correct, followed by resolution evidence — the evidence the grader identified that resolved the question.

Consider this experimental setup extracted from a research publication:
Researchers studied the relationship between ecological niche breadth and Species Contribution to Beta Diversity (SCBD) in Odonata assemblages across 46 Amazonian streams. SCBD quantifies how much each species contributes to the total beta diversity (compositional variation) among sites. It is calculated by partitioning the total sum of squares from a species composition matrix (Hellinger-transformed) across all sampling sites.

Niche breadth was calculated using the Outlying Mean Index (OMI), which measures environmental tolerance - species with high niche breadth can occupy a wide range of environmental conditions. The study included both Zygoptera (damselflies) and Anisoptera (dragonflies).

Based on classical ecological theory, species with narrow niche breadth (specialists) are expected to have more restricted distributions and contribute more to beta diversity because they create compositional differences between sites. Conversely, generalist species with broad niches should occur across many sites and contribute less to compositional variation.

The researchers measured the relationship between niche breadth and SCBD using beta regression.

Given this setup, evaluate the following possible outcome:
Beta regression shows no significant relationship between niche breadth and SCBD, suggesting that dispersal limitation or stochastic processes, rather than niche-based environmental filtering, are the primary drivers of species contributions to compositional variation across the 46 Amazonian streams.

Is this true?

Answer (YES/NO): NO